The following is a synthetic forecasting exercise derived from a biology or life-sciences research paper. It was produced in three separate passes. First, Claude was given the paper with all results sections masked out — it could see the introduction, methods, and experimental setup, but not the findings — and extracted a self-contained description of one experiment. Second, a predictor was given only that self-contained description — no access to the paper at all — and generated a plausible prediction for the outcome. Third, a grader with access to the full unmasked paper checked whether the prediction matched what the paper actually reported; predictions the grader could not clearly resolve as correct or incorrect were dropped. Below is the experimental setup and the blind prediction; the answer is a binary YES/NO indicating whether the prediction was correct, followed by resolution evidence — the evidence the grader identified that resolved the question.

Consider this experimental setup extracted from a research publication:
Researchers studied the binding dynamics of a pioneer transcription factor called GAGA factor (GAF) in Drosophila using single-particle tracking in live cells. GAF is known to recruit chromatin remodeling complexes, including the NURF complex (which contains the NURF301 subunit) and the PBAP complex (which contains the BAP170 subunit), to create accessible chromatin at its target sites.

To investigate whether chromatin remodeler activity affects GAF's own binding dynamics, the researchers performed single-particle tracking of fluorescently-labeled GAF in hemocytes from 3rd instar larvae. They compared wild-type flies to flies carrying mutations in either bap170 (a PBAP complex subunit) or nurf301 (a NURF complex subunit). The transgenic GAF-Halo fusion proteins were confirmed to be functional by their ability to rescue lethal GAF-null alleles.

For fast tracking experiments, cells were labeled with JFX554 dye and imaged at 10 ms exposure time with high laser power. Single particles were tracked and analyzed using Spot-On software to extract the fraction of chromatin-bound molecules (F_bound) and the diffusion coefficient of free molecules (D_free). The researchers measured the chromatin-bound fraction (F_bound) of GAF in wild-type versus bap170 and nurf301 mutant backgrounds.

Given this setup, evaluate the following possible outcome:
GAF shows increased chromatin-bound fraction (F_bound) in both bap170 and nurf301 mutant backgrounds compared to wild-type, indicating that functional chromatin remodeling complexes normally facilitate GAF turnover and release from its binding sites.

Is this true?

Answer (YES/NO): NO